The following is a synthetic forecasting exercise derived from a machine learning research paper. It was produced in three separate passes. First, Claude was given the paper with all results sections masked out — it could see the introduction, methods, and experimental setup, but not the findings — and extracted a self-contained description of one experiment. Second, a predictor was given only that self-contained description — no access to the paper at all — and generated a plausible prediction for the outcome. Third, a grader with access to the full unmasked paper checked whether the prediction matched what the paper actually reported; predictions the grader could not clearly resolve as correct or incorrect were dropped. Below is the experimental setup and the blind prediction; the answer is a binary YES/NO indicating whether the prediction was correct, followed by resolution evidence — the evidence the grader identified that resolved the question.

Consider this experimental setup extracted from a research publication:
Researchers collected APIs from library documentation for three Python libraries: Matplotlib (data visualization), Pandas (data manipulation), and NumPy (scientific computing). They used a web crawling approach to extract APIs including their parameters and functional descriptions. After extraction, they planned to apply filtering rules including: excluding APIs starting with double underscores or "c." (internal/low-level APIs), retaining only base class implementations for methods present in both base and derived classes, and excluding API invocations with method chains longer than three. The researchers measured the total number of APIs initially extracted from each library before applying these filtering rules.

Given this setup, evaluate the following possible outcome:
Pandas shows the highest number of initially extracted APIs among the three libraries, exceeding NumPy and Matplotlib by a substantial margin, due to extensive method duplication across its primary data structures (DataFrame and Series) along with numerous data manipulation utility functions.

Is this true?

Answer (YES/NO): NO